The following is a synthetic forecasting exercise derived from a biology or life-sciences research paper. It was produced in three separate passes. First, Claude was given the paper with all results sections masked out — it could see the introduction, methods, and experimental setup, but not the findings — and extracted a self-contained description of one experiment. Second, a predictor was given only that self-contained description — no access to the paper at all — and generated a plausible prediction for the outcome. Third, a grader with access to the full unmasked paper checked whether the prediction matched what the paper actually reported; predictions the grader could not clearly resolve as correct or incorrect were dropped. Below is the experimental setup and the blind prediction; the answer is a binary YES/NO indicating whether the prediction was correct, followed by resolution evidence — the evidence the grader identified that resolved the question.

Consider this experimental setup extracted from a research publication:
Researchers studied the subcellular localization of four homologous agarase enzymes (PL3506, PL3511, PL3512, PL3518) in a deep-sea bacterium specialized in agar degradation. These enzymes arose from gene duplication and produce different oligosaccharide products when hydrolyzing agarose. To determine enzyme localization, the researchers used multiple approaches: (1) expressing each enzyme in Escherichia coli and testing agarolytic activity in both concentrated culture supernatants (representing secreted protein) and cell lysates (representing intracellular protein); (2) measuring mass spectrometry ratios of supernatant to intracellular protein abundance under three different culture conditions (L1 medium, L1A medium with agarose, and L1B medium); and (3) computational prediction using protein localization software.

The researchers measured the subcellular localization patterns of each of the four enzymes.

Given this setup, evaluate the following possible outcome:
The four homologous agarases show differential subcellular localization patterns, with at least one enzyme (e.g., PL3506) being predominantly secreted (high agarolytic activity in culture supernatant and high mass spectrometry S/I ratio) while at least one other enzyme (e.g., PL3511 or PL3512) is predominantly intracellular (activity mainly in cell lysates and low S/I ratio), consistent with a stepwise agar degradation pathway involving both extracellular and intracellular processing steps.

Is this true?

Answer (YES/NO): NO